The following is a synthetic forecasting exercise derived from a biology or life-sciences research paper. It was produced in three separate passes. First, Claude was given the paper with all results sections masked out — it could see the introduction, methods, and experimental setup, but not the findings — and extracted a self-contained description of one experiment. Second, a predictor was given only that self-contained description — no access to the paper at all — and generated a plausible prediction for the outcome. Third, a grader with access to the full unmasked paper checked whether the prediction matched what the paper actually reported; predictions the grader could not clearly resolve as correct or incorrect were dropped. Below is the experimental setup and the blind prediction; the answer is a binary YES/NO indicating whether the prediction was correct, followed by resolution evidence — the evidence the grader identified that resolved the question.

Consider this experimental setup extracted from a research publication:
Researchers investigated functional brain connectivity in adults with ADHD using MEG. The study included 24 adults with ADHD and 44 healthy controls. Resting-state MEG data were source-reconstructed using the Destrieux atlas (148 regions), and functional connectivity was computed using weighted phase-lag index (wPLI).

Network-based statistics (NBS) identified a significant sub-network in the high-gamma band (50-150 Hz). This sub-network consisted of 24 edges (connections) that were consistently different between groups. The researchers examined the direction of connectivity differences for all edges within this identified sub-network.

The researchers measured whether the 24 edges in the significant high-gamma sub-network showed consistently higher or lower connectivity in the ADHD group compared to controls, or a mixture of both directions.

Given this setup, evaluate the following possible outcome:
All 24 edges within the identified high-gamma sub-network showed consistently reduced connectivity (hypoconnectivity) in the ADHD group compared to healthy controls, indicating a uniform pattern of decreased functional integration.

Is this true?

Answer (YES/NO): YES